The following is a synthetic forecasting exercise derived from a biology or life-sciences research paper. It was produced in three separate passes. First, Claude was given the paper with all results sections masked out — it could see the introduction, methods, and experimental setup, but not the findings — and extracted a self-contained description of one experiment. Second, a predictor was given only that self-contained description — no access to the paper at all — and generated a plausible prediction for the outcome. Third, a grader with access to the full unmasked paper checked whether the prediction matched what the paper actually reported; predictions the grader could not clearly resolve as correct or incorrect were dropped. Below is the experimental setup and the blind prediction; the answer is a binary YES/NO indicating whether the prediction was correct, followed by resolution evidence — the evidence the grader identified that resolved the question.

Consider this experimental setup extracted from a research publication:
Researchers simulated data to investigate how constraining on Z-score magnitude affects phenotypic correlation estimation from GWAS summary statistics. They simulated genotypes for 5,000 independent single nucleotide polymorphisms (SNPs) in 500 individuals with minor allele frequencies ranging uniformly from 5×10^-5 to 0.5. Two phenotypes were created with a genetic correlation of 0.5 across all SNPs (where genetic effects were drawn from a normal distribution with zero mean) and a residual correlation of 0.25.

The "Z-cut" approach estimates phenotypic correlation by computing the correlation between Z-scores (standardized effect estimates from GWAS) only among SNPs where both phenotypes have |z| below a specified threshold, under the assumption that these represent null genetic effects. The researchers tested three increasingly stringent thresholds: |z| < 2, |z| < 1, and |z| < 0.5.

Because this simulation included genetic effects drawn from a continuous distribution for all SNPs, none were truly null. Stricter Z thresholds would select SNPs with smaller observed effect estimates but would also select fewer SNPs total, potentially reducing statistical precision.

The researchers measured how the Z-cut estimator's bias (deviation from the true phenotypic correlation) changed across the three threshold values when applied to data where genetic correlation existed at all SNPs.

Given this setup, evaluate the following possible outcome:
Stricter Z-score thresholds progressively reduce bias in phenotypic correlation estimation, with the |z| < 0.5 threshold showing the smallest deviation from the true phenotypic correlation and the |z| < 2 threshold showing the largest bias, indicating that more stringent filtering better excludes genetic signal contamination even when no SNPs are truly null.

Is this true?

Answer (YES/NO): NO